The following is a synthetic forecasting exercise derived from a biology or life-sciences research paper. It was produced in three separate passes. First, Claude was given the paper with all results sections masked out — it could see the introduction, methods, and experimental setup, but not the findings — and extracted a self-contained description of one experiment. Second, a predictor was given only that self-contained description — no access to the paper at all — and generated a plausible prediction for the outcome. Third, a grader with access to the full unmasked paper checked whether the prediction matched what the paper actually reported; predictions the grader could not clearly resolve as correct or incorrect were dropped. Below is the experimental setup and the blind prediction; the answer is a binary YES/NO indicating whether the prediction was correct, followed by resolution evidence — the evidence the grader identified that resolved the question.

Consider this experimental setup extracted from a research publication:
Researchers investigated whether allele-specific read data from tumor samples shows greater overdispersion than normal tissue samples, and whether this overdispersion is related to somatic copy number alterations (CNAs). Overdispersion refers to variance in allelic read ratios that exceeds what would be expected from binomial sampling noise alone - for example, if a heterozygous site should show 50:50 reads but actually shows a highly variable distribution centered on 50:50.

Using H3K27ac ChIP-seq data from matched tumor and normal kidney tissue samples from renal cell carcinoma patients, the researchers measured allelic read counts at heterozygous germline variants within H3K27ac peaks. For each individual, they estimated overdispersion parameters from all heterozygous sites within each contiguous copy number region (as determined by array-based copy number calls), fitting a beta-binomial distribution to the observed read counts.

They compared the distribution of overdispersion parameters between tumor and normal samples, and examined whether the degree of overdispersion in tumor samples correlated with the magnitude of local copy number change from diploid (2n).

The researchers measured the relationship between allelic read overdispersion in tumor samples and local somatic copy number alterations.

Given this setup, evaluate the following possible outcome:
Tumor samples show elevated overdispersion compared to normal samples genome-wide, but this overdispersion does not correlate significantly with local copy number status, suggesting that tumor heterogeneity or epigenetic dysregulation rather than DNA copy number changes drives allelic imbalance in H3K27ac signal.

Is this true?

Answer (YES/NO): NO